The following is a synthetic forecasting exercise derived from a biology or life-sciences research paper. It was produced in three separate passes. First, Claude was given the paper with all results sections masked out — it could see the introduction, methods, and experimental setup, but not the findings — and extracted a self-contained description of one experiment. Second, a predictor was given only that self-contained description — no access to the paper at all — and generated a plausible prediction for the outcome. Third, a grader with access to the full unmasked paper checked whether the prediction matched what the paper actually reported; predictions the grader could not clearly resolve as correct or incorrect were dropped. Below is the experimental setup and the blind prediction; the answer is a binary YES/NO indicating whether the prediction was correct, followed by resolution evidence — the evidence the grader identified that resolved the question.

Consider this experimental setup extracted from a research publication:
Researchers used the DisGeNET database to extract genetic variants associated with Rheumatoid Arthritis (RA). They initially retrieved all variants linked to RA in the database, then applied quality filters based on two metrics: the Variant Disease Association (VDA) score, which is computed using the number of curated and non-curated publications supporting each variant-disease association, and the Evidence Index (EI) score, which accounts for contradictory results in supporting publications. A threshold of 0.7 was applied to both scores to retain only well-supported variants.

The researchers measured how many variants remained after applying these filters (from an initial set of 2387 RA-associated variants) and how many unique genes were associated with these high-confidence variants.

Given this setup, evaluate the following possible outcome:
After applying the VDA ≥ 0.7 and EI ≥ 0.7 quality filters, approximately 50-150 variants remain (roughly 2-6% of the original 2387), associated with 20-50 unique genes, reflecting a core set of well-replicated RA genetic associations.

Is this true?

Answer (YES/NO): NO